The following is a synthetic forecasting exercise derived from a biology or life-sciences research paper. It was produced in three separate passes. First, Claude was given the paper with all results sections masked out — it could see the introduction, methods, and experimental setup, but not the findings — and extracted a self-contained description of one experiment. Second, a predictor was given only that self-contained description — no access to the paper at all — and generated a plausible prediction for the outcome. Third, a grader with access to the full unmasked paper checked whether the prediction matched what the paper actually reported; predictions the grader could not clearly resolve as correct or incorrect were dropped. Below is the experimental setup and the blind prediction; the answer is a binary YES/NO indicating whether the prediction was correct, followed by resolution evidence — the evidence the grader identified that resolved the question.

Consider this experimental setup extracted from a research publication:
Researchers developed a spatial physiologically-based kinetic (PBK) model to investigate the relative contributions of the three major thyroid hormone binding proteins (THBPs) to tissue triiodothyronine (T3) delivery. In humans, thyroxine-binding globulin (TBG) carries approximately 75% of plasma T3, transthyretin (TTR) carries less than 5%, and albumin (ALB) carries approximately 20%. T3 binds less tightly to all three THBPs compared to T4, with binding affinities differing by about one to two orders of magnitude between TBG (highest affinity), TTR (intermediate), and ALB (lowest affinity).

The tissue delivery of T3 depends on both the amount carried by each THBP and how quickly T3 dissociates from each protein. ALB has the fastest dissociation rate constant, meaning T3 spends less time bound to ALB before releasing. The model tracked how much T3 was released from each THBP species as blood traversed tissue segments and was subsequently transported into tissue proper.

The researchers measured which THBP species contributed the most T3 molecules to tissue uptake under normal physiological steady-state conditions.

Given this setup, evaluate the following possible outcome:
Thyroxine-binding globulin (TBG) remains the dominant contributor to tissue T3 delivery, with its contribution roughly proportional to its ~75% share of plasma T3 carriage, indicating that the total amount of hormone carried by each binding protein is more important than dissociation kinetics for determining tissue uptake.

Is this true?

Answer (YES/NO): YES